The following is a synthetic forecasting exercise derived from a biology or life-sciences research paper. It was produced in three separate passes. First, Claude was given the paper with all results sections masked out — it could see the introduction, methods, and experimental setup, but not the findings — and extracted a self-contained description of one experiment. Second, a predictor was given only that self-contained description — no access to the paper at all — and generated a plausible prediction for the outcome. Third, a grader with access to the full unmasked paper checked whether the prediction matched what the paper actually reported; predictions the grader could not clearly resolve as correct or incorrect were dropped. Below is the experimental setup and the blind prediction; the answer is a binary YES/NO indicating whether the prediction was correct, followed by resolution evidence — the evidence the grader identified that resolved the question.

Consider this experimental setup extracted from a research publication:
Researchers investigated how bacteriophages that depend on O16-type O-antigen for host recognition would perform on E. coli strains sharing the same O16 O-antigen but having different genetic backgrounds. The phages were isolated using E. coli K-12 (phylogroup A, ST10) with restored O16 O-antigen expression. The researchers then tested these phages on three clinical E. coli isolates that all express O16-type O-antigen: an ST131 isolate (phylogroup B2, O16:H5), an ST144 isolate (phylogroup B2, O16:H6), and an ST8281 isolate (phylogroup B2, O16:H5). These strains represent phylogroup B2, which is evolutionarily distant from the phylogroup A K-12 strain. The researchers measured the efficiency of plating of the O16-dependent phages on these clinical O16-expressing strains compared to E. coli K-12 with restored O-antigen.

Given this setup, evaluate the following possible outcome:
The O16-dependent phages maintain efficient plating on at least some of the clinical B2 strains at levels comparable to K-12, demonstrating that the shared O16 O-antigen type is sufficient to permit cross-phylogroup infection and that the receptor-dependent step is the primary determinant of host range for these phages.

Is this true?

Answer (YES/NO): NO